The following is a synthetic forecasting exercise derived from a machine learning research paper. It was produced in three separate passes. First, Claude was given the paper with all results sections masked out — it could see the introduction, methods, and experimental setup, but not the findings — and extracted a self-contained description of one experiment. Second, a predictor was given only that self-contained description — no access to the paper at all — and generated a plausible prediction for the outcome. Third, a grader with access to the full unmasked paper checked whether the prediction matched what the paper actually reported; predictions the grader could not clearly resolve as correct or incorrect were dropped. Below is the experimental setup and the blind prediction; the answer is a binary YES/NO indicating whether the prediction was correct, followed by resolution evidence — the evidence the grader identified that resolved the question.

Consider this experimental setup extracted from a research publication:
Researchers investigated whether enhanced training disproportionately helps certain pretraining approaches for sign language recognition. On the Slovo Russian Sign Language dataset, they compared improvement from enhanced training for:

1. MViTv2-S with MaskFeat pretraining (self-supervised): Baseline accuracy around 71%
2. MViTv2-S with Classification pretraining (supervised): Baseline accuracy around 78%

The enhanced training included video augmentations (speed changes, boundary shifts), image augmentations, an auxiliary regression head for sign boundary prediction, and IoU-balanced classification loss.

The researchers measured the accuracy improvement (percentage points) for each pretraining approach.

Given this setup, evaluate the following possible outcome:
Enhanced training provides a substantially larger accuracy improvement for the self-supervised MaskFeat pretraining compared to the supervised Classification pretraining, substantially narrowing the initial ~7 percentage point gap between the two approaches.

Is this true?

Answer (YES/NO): YES